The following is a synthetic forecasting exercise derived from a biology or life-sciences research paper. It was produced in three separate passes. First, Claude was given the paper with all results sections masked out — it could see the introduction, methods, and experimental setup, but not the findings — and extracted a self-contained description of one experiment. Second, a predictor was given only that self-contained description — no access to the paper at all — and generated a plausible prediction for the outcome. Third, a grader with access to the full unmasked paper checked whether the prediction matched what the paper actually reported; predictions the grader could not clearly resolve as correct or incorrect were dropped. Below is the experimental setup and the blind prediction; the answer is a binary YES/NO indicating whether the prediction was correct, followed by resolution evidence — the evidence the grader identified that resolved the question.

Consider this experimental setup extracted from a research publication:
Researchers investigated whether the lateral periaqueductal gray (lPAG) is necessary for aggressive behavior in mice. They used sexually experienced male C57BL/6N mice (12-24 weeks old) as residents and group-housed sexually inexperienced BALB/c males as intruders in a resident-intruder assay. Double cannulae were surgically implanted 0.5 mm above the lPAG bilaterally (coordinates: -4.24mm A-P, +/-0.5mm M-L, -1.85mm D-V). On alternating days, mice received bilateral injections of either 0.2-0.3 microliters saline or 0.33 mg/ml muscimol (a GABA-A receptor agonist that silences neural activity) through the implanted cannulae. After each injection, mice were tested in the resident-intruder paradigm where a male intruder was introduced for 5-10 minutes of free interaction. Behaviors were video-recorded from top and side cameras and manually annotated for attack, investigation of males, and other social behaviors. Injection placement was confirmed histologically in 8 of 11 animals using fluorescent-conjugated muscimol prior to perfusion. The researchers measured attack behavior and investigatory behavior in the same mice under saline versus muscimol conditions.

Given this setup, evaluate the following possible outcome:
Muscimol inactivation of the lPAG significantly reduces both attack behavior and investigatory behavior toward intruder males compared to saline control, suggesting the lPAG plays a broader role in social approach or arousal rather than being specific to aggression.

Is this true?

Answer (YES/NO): NO